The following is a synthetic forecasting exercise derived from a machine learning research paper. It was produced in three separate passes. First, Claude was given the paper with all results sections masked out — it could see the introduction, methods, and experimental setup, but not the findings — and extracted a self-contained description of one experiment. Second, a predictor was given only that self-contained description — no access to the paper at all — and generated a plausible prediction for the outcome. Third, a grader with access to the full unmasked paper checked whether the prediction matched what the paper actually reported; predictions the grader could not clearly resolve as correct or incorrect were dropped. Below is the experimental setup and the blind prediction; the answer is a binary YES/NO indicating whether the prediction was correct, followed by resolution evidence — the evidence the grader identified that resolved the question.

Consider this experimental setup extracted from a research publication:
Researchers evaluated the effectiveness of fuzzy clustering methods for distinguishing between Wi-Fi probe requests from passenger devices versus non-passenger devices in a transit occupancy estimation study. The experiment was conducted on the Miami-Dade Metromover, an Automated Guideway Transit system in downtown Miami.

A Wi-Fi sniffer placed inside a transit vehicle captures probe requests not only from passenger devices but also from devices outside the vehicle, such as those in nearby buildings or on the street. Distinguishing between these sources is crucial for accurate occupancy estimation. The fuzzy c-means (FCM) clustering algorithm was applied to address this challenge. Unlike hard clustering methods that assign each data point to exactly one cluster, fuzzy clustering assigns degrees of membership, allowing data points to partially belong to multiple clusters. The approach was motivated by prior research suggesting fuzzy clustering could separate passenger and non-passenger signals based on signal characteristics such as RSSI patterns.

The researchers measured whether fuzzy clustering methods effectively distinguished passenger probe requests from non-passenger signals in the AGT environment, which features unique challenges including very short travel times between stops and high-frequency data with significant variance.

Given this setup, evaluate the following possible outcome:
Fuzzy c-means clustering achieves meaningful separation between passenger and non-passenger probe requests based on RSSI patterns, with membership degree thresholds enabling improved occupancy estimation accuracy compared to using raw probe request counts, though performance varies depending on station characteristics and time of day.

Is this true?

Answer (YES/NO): NO